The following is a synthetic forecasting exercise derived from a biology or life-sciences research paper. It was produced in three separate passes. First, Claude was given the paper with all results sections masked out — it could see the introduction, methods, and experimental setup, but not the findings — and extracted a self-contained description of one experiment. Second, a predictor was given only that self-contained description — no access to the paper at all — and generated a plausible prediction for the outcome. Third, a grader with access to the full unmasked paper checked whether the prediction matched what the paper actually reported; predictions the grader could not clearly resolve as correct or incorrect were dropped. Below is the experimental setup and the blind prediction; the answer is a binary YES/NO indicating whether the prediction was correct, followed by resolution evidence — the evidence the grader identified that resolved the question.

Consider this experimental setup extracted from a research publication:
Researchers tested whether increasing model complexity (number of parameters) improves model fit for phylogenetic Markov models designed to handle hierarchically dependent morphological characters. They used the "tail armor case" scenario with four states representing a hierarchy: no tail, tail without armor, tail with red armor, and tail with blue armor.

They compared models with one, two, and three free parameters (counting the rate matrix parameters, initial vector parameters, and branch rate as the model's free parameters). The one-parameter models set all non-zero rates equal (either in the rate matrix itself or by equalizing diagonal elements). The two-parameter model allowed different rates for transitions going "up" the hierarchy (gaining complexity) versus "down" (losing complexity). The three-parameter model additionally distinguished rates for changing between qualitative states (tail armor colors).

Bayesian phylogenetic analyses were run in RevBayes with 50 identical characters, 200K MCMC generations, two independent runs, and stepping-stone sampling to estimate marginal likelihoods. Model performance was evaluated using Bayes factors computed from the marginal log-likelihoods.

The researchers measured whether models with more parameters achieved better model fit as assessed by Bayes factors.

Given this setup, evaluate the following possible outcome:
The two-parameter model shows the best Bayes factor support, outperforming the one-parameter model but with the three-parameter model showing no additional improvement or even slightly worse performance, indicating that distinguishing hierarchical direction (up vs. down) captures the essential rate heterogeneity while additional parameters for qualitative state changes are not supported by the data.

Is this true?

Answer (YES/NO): NO